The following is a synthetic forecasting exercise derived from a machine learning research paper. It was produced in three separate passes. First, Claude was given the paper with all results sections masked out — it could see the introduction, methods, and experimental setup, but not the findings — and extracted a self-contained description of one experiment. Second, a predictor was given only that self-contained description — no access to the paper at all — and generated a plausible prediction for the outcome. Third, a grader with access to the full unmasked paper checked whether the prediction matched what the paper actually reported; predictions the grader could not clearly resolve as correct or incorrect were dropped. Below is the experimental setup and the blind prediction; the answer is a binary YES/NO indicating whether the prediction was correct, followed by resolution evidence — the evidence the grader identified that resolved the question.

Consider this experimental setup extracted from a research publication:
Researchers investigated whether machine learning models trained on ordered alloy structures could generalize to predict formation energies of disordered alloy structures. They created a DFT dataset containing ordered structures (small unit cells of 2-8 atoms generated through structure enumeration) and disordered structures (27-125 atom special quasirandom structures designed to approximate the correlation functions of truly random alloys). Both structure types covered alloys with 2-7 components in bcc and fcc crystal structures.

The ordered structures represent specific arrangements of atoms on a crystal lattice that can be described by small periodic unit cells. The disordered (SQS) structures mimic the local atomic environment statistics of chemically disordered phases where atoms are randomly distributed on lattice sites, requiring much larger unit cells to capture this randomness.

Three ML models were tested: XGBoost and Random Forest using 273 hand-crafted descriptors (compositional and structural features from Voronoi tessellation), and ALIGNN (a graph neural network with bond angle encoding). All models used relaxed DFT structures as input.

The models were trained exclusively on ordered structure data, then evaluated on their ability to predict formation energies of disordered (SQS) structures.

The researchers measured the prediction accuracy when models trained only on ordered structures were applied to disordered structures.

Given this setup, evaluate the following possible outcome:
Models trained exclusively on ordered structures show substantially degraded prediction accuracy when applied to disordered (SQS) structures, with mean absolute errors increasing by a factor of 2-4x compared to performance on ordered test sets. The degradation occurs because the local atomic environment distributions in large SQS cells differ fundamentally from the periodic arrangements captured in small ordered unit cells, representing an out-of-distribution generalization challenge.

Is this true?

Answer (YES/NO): NO